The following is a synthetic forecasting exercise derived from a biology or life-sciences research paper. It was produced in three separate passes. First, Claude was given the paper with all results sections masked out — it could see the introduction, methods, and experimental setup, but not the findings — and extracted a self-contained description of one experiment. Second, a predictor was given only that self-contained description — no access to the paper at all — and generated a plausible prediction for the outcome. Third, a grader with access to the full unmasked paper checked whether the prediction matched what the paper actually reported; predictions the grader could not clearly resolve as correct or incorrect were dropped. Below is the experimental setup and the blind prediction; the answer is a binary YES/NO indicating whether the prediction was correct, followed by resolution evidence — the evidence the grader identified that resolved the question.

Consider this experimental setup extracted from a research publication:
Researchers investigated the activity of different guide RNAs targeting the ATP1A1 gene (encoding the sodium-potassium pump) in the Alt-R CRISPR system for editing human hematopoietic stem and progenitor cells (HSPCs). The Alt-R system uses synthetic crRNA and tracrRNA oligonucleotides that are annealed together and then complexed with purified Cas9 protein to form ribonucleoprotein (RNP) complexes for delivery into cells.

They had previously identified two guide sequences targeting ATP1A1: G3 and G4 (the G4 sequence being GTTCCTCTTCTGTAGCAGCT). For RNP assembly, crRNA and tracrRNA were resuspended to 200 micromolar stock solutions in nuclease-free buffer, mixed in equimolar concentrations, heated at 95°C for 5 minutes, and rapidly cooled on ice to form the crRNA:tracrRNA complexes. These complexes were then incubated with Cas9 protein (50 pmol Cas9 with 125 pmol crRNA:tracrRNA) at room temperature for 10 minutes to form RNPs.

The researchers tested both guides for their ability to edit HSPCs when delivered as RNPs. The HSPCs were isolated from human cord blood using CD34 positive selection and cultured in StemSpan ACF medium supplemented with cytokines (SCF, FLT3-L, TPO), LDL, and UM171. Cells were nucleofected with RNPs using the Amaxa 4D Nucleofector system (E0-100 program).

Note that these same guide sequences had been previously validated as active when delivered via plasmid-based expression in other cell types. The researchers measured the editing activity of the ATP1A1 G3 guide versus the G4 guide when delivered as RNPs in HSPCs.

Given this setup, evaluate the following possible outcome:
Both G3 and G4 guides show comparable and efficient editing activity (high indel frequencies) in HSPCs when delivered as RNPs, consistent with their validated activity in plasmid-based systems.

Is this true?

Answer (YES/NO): NO